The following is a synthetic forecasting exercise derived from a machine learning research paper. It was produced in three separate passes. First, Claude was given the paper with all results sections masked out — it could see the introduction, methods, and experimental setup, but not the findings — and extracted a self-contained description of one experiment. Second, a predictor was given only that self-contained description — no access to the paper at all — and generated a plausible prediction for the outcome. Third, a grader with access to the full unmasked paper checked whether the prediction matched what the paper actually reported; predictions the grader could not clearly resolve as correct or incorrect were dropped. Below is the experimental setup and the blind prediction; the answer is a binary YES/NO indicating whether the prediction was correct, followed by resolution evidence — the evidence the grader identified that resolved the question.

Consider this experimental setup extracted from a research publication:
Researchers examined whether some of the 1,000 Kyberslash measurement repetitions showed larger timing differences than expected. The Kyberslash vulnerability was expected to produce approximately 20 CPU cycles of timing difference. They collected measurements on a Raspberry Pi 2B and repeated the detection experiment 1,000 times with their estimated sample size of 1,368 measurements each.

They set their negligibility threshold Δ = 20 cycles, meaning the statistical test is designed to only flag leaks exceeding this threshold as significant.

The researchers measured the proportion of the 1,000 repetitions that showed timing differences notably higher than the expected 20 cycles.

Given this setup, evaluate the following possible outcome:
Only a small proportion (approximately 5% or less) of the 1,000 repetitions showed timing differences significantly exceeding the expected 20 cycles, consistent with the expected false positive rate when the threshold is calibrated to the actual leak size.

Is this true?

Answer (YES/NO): NO